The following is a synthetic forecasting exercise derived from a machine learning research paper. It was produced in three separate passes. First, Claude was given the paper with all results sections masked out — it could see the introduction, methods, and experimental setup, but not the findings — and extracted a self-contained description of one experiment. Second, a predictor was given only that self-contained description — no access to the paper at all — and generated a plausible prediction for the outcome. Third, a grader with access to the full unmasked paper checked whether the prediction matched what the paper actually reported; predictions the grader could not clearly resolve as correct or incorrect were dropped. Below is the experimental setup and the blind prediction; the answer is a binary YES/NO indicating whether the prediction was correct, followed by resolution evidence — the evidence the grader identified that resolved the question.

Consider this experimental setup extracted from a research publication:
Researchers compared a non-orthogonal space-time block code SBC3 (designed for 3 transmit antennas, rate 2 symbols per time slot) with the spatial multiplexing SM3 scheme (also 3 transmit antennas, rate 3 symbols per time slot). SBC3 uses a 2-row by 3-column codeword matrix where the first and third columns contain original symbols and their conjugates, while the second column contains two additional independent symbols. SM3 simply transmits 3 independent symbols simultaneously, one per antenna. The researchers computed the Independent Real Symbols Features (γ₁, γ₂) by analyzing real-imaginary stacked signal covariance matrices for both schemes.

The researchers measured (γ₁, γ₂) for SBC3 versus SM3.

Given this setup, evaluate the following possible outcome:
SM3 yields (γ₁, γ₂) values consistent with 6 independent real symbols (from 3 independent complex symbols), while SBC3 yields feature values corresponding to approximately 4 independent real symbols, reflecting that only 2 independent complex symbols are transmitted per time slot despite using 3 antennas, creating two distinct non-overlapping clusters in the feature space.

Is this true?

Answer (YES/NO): NO